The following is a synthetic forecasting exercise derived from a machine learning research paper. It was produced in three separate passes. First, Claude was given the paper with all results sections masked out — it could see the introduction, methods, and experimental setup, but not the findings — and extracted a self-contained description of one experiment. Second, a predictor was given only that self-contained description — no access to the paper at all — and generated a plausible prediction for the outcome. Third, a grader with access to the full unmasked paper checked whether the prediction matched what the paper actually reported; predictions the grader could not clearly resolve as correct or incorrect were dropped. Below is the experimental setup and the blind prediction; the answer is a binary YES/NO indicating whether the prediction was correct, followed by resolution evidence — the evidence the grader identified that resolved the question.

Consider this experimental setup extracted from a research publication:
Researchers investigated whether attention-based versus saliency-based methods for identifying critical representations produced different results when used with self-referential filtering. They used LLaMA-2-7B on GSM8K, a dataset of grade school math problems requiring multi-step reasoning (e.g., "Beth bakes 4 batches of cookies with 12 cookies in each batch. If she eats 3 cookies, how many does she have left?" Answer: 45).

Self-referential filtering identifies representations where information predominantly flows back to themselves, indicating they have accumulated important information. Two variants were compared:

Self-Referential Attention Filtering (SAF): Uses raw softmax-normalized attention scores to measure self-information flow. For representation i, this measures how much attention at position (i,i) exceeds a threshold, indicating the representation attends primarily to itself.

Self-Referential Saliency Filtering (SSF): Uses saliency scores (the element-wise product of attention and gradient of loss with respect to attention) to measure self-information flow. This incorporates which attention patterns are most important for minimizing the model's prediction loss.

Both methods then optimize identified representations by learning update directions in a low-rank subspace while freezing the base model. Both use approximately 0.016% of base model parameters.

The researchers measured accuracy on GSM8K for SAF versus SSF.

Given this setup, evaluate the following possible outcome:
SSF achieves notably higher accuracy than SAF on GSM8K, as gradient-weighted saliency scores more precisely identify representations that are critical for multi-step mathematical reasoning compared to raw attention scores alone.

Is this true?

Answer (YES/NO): NO